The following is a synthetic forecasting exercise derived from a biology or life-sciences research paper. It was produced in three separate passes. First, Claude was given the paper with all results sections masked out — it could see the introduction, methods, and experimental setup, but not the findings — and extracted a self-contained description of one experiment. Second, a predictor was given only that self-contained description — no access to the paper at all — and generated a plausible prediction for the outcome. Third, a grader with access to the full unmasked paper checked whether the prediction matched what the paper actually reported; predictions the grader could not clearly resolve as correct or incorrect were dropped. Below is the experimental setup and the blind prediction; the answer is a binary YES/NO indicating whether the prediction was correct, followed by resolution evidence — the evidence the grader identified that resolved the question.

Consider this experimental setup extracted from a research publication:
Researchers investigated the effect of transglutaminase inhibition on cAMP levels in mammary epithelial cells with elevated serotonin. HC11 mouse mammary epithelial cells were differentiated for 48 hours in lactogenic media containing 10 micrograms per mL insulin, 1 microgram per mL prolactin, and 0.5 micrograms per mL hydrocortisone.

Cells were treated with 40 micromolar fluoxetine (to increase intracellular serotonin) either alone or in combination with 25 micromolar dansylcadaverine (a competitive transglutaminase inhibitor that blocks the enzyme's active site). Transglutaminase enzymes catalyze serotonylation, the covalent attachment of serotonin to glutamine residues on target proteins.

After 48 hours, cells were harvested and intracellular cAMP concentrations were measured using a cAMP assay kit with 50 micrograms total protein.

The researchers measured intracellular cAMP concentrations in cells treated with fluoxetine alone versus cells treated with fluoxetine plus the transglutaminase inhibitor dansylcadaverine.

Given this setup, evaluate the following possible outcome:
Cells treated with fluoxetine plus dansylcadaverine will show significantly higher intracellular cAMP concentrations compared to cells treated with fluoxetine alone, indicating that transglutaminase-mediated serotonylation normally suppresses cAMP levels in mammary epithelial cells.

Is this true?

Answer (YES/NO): NO